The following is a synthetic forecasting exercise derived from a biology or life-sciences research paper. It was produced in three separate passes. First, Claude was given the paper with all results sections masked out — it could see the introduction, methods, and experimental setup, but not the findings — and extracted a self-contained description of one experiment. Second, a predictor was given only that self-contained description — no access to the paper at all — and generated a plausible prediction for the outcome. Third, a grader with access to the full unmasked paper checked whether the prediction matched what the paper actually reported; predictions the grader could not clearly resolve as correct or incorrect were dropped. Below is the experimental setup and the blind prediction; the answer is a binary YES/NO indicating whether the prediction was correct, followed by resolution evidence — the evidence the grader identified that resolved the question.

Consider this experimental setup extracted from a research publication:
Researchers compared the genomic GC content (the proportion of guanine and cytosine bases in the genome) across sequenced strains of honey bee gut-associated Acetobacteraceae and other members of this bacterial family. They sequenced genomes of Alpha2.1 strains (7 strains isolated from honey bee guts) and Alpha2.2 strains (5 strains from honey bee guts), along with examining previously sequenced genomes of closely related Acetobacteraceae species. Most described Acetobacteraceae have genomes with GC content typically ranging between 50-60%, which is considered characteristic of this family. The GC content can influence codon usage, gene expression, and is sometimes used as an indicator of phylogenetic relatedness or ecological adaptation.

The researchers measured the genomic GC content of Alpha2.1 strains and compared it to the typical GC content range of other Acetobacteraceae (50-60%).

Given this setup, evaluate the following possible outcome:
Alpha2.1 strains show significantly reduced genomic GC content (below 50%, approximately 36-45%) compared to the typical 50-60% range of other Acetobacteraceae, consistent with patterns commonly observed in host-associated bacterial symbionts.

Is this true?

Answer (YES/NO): YES